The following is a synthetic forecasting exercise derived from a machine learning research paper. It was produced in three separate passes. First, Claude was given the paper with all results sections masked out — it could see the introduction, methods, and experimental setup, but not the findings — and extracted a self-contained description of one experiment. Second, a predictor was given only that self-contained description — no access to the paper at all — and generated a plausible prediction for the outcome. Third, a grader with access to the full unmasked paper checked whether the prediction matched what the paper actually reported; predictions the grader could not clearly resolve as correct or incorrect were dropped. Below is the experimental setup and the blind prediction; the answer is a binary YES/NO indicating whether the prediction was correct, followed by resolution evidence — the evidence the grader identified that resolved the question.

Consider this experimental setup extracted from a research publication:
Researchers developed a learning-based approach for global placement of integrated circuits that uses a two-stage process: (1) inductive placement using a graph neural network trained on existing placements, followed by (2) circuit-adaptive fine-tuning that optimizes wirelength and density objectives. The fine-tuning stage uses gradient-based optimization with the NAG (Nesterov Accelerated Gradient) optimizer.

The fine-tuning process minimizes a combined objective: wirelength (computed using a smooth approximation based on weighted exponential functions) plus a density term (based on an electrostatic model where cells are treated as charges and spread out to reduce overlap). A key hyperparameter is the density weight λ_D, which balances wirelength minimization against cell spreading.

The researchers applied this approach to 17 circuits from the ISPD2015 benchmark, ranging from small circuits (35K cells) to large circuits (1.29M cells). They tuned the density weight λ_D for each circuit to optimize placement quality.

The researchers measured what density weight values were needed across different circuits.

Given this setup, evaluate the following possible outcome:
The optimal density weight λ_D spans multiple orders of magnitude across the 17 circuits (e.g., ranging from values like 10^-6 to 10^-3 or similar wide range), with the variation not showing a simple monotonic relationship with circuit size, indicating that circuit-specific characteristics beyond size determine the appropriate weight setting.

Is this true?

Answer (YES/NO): YES